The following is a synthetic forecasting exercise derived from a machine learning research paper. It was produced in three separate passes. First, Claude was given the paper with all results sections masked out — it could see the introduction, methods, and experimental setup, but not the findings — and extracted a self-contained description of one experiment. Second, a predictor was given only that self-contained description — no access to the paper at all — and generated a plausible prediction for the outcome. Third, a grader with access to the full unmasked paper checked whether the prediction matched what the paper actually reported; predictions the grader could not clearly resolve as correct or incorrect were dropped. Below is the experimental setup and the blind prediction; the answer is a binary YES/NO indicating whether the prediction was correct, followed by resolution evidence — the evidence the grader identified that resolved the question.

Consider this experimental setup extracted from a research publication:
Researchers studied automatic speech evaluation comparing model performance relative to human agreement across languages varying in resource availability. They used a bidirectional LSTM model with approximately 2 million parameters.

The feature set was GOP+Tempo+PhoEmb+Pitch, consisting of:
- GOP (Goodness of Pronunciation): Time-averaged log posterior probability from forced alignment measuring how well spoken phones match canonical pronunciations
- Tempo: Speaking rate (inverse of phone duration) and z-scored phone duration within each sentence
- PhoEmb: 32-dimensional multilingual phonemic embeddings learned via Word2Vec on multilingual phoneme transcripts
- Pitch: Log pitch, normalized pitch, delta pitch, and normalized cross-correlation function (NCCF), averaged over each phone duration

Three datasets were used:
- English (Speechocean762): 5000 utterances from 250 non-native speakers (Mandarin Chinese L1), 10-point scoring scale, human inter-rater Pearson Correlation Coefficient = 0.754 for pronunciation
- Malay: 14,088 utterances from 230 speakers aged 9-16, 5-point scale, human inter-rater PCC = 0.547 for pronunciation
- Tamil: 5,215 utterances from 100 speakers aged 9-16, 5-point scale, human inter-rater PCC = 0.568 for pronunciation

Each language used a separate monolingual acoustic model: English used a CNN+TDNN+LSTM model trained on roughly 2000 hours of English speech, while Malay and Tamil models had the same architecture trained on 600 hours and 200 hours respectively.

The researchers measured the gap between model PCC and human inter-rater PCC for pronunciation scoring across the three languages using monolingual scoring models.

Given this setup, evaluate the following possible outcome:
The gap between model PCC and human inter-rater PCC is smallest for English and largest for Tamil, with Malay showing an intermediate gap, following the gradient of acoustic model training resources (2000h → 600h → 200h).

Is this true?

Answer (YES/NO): NO